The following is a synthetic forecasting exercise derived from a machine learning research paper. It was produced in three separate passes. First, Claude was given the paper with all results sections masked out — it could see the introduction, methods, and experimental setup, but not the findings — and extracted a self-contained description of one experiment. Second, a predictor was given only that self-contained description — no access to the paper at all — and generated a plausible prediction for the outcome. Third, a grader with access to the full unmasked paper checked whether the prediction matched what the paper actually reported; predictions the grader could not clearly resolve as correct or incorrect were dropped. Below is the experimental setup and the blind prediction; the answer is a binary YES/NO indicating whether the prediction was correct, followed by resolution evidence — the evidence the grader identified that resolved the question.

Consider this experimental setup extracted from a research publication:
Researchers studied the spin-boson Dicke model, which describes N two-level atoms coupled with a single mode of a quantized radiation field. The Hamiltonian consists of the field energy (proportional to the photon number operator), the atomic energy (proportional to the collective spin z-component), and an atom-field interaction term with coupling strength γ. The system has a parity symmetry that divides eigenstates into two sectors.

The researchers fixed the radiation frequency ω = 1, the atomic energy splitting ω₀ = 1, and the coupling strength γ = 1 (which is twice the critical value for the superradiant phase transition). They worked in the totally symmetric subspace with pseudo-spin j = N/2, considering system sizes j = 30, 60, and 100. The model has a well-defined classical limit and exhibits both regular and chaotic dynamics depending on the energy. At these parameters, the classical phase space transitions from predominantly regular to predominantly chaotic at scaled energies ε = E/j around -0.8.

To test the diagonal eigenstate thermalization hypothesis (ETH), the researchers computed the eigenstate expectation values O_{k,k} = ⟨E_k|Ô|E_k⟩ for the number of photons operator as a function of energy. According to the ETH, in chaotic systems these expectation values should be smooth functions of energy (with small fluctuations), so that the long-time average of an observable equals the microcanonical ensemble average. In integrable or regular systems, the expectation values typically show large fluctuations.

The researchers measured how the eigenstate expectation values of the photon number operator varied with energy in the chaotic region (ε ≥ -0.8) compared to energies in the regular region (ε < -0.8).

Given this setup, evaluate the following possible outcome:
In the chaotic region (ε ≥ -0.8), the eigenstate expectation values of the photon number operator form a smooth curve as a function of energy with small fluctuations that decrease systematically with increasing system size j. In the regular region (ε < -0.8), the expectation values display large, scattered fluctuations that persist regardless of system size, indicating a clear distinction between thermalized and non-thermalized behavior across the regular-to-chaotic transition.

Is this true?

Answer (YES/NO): NO